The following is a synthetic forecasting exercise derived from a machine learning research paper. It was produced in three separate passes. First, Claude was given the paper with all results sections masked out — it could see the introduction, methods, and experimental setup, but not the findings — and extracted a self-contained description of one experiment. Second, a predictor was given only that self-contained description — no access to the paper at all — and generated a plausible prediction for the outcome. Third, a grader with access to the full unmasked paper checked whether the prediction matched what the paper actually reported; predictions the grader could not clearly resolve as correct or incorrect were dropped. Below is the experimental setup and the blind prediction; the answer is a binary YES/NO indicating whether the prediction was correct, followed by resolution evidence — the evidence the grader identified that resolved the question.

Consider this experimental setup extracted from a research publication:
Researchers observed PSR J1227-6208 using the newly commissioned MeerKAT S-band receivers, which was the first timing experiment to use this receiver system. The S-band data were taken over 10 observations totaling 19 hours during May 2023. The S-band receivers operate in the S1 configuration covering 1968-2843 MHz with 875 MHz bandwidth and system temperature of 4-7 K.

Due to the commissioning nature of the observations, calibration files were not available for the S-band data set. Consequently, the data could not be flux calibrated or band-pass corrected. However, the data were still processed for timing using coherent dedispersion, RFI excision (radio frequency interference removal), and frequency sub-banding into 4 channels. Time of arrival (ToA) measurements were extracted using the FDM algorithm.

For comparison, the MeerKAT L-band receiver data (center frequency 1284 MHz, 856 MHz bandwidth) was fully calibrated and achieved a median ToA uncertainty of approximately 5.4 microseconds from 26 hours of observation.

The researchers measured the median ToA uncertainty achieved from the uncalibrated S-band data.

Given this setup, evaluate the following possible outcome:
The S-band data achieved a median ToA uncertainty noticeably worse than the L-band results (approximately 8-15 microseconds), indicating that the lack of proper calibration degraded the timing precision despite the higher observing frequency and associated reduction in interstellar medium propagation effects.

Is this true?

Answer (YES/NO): NO